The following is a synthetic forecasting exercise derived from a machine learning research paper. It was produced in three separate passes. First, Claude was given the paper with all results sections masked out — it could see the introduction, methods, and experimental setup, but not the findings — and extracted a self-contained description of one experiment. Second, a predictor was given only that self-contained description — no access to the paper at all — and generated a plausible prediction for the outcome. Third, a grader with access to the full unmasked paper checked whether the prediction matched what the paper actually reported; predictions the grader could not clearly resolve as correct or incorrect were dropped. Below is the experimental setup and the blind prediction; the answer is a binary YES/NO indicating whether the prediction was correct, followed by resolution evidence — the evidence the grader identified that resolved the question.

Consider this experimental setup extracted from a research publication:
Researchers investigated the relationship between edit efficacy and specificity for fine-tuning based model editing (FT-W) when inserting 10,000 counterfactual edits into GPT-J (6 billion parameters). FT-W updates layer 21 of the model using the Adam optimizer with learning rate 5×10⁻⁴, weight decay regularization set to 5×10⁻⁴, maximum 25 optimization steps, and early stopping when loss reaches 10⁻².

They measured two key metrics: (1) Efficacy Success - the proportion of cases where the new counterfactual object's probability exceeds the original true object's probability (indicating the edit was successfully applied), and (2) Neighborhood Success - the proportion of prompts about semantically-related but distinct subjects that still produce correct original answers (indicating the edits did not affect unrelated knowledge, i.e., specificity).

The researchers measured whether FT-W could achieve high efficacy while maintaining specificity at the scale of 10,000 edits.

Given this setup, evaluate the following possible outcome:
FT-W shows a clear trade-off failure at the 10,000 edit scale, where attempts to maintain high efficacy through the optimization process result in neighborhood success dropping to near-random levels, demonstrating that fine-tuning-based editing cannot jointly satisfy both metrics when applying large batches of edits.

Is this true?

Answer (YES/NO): NO